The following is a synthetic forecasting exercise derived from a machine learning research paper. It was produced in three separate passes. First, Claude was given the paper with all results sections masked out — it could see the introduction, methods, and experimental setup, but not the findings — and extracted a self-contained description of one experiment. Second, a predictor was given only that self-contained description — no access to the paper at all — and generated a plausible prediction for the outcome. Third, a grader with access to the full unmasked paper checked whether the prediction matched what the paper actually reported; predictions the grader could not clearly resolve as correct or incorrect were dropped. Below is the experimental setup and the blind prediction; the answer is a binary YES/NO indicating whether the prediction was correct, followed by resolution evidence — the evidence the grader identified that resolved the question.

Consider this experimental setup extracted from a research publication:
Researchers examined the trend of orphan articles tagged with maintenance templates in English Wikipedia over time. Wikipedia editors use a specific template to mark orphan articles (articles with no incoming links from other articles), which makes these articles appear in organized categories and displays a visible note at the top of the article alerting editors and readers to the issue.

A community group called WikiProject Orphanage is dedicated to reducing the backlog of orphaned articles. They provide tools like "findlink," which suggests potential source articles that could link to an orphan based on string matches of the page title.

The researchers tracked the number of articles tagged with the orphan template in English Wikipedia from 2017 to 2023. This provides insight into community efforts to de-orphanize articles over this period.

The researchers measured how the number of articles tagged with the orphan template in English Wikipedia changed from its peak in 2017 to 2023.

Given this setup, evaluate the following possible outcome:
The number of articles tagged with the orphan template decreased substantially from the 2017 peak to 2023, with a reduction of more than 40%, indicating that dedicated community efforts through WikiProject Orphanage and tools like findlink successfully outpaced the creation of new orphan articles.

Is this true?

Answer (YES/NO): NO